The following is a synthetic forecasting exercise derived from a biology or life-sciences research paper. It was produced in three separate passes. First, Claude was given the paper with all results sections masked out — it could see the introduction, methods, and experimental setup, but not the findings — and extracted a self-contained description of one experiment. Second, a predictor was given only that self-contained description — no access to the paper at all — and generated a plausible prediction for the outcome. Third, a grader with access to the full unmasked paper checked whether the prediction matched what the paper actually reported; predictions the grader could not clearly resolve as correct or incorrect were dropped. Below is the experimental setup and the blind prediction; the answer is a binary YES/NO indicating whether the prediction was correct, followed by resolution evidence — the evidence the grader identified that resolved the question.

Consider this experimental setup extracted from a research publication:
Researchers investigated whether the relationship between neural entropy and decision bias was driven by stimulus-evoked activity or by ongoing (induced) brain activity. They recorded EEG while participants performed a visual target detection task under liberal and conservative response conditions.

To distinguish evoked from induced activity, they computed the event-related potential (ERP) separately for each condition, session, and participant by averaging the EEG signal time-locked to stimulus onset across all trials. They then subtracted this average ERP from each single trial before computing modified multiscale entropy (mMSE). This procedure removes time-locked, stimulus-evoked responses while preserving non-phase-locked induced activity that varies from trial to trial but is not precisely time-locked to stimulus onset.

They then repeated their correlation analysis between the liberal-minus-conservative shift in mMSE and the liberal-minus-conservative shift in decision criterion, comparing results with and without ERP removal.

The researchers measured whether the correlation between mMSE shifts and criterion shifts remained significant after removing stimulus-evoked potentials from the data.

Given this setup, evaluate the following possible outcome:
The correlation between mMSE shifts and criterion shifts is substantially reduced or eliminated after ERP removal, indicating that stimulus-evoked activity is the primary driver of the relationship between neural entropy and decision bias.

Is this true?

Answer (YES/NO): NO